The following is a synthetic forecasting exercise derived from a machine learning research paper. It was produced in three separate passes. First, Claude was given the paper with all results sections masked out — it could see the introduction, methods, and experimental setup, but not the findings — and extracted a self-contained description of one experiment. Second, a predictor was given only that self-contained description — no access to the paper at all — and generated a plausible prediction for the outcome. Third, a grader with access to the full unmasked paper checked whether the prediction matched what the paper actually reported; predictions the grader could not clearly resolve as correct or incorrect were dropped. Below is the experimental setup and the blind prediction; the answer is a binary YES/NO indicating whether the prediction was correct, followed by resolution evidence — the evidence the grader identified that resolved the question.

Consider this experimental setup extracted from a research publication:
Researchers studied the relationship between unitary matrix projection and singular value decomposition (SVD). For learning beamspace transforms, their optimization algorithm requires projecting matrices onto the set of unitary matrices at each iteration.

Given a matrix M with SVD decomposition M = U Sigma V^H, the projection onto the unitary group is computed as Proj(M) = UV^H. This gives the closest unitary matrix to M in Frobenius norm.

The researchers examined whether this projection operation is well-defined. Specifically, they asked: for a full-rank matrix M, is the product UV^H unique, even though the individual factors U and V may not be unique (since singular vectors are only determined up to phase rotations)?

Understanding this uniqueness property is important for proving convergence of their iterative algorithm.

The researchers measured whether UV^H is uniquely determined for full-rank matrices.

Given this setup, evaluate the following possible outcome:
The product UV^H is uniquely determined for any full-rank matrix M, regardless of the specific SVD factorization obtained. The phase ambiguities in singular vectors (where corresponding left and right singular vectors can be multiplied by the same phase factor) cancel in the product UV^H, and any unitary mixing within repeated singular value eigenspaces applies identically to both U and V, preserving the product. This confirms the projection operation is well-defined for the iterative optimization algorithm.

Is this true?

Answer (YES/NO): YES